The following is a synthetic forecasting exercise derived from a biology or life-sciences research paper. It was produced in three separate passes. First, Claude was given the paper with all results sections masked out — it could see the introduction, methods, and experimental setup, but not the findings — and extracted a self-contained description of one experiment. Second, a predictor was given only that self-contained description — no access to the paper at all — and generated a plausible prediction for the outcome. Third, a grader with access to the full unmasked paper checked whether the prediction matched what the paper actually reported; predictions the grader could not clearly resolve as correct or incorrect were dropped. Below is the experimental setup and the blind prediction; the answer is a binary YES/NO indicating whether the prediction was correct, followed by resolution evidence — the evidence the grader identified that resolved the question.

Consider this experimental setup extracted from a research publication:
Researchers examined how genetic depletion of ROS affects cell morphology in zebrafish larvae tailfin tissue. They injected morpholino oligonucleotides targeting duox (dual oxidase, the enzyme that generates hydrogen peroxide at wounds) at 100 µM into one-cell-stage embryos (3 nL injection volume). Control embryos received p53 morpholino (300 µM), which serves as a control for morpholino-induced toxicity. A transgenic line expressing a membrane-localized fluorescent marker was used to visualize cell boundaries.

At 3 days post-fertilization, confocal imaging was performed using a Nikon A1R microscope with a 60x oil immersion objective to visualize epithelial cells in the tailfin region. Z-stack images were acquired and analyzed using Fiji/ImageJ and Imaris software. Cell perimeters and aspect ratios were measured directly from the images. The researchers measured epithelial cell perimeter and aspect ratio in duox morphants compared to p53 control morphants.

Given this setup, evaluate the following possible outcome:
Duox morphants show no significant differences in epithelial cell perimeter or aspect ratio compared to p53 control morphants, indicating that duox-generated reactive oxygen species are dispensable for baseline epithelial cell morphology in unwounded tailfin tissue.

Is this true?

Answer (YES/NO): NO